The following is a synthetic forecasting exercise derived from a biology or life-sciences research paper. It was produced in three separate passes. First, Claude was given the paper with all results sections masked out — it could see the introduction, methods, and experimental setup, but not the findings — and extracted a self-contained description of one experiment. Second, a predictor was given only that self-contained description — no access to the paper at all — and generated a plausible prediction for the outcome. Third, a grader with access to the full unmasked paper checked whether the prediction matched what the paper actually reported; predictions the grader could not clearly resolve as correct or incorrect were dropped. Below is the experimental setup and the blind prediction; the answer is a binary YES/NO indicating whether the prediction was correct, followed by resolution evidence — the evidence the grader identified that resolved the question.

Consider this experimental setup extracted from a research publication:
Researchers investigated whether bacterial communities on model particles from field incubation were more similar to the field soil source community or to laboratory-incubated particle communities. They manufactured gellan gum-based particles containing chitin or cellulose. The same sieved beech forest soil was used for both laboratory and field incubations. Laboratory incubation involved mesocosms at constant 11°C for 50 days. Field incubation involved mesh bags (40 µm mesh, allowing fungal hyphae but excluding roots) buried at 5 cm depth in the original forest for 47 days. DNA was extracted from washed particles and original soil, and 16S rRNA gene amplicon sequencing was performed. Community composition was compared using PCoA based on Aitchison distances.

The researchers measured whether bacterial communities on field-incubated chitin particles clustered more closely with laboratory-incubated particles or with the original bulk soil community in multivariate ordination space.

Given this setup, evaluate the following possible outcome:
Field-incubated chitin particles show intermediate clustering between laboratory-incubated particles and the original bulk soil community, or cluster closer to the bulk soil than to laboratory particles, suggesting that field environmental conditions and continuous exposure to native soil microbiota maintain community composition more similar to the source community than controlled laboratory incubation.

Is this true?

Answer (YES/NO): NO